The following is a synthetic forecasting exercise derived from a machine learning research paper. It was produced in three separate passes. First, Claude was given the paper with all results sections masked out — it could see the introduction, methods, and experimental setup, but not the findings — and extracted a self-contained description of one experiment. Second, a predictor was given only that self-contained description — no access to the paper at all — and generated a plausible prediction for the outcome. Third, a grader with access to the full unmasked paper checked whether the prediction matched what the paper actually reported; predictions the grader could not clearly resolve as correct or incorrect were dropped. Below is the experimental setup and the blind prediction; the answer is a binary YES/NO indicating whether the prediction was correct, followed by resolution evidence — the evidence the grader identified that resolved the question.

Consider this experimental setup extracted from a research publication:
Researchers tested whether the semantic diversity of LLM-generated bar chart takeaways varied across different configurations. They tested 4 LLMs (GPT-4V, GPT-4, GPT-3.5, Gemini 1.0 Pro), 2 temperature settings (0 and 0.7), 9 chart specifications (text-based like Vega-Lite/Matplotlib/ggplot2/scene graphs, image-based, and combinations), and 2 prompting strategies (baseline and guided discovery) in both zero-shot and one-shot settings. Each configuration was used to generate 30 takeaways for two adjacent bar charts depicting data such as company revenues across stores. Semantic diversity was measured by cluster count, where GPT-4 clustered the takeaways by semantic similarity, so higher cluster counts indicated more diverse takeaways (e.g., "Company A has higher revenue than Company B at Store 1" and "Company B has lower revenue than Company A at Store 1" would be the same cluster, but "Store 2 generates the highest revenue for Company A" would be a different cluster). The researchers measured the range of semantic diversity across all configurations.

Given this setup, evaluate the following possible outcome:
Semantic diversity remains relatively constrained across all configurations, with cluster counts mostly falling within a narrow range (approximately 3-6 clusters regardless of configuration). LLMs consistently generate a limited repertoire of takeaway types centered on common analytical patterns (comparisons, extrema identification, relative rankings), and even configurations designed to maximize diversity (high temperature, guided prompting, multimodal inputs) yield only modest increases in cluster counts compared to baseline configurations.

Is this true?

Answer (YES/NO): NO